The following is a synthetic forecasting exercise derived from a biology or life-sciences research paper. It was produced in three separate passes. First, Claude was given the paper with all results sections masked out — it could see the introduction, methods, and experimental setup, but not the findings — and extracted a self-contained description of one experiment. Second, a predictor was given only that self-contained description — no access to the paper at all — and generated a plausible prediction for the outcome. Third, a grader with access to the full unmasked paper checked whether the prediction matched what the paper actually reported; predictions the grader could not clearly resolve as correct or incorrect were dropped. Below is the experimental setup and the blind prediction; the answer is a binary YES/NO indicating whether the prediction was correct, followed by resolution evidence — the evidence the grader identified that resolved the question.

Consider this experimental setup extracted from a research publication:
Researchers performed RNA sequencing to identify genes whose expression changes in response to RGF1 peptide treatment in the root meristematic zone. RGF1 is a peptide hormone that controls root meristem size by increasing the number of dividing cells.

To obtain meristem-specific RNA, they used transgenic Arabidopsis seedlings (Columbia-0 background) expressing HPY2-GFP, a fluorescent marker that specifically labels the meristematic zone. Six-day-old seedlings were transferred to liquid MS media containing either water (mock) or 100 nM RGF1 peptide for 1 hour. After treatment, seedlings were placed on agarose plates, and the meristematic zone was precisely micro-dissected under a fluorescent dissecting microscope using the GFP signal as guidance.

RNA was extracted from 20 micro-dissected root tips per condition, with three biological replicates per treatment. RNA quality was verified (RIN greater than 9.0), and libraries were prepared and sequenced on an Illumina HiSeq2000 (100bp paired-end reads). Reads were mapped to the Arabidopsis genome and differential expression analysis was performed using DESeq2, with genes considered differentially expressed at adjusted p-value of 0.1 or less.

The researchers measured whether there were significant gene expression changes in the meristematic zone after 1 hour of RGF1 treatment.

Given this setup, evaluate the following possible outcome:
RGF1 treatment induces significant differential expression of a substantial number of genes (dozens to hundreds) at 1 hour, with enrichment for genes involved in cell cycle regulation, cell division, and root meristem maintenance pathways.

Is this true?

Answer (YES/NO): NO